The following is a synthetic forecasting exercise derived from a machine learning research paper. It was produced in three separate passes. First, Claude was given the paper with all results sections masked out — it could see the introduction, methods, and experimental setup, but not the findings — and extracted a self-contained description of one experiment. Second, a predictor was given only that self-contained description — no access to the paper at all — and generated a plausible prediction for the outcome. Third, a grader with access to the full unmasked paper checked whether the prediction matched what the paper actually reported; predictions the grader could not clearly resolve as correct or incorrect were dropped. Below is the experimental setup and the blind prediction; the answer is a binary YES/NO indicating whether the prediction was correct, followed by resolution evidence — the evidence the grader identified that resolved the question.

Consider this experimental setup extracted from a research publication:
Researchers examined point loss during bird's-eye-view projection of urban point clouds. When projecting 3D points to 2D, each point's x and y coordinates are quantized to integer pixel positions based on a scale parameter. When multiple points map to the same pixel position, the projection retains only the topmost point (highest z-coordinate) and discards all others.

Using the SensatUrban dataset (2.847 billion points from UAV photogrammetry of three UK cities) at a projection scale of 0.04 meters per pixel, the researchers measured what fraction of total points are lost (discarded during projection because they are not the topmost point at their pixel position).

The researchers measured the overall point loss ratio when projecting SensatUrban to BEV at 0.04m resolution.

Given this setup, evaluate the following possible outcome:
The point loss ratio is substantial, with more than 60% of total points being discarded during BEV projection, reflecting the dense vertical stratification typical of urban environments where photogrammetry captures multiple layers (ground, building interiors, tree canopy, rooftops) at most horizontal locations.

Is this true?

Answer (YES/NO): NO